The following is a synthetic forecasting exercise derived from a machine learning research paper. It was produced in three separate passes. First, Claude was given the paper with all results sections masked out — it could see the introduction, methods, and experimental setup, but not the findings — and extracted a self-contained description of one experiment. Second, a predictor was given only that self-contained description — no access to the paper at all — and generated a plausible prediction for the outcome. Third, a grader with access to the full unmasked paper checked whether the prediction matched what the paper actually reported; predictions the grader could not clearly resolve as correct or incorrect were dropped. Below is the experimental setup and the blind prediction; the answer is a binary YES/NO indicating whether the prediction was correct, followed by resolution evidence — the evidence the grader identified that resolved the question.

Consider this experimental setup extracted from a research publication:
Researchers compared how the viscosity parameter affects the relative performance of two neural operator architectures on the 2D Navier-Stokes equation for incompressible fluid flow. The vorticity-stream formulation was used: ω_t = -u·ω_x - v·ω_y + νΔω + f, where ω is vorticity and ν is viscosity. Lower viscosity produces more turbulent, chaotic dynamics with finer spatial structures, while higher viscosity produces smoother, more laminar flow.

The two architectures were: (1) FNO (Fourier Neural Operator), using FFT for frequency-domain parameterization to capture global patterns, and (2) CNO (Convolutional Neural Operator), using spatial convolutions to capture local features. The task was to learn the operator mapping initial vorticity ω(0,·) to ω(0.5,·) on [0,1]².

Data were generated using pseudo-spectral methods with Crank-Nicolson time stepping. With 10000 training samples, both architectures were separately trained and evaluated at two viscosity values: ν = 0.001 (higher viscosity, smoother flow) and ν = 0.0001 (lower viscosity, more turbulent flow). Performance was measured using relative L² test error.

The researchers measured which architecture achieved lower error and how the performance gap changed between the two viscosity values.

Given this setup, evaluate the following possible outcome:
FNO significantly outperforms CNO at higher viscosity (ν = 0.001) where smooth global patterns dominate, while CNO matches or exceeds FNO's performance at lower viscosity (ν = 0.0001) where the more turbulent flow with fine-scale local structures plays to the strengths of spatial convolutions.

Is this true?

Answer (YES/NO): NO